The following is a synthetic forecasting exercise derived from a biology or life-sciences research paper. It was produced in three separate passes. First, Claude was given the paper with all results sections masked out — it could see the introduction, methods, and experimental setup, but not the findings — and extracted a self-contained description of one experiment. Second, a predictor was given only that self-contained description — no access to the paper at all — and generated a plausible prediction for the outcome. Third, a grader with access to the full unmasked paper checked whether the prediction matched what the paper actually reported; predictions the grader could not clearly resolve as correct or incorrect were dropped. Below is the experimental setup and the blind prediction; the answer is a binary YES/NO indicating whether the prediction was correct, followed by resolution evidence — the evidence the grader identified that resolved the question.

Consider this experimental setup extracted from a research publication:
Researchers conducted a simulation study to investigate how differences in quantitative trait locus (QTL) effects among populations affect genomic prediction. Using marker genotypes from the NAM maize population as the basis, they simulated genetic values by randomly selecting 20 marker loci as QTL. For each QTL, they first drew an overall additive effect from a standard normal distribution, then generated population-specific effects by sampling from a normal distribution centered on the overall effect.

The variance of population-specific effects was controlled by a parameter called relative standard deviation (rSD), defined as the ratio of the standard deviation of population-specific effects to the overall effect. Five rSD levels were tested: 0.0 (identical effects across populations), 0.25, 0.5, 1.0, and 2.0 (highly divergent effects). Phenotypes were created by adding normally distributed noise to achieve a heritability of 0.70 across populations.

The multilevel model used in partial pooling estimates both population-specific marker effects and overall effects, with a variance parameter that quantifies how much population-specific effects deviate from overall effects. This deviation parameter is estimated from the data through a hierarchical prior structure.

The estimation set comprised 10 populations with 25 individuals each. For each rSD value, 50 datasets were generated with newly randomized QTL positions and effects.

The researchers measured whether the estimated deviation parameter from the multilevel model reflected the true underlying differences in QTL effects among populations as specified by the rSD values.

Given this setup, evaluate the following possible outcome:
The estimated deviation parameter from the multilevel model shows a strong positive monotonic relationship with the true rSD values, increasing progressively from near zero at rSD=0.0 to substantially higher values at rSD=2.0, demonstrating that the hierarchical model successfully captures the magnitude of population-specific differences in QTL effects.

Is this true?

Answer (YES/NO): NO